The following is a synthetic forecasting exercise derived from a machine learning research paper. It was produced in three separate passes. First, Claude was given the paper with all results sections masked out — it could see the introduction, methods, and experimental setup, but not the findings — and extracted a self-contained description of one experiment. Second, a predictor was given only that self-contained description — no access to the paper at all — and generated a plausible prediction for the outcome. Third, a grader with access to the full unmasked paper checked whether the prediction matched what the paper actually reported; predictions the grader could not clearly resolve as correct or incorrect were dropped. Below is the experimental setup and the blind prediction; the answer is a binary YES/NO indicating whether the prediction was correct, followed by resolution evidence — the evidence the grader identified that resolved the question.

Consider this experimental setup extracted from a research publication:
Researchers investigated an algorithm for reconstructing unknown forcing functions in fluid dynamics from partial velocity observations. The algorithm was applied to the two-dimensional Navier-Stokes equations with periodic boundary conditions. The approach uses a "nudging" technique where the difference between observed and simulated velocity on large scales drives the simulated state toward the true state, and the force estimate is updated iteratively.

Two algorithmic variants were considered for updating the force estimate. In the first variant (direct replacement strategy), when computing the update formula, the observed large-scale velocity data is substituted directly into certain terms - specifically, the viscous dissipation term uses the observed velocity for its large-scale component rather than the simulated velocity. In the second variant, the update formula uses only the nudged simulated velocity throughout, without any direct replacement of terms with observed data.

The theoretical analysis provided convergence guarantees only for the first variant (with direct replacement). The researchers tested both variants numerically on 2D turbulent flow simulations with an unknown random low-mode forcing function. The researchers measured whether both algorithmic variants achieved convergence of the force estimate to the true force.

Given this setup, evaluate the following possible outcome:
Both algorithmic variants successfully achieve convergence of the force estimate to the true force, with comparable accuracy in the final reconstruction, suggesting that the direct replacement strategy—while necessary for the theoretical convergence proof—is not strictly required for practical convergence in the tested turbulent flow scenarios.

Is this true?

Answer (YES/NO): YES